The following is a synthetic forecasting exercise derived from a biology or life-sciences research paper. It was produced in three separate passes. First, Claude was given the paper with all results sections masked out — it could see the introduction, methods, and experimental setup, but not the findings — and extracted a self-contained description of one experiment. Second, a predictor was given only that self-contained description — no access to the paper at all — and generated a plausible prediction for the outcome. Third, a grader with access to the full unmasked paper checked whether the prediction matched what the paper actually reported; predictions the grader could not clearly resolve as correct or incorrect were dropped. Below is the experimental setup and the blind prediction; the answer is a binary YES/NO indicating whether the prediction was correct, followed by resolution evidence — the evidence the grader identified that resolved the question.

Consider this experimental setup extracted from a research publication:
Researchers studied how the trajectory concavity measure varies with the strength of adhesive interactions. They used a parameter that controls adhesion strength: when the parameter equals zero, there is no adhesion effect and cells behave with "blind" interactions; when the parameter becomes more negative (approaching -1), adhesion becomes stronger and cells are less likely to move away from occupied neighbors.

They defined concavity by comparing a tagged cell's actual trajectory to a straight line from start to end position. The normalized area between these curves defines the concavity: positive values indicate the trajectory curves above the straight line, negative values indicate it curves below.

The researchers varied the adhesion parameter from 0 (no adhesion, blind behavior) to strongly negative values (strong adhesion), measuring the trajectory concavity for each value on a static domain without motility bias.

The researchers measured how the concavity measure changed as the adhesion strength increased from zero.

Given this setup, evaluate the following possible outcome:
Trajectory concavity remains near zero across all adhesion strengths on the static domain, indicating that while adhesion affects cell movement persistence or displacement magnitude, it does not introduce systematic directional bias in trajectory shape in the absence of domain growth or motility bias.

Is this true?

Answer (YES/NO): NO